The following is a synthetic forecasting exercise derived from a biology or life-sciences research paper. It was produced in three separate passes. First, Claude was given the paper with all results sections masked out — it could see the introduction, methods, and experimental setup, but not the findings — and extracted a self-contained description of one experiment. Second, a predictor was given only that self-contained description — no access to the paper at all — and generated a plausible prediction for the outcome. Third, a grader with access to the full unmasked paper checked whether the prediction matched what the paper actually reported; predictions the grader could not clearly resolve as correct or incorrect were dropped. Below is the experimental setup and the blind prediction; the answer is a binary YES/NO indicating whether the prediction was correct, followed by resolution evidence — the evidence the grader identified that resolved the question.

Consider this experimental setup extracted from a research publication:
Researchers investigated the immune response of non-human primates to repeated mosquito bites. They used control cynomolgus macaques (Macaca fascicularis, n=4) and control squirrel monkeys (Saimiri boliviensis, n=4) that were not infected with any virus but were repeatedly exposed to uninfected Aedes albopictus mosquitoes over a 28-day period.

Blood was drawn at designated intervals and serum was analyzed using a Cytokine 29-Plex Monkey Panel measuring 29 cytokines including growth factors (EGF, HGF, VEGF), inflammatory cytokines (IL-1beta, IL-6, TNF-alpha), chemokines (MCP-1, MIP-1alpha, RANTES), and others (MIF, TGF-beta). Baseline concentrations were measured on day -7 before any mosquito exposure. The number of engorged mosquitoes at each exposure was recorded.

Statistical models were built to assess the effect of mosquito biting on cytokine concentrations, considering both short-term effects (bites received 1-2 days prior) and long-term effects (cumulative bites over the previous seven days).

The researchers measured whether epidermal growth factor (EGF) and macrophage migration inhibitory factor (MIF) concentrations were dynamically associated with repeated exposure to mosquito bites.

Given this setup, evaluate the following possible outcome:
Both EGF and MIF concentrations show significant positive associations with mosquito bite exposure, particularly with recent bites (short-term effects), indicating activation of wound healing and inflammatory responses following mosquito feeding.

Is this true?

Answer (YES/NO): YES